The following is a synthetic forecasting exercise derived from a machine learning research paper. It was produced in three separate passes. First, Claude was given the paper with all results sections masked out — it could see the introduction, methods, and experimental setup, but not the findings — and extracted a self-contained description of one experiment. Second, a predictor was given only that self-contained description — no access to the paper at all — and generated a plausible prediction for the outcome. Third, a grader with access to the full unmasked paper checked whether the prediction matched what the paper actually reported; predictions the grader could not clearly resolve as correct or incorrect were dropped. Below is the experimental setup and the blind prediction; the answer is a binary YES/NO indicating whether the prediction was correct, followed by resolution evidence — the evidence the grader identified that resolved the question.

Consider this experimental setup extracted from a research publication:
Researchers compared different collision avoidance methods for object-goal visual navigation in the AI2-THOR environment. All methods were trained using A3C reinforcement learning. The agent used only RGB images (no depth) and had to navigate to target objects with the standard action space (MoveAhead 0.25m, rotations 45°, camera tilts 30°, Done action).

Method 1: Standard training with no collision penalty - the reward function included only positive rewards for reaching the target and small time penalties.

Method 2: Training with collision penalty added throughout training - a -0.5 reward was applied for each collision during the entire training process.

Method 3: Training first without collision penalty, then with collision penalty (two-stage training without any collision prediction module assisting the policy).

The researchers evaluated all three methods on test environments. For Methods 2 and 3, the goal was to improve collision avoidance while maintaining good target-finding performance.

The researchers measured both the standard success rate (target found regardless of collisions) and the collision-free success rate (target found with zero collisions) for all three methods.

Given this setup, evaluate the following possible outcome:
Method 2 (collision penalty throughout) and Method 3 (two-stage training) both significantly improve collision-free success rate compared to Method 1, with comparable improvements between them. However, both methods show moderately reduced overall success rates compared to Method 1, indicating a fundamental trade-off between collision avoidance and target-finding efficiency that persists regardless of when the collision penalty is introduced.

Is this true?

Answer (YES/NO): NO